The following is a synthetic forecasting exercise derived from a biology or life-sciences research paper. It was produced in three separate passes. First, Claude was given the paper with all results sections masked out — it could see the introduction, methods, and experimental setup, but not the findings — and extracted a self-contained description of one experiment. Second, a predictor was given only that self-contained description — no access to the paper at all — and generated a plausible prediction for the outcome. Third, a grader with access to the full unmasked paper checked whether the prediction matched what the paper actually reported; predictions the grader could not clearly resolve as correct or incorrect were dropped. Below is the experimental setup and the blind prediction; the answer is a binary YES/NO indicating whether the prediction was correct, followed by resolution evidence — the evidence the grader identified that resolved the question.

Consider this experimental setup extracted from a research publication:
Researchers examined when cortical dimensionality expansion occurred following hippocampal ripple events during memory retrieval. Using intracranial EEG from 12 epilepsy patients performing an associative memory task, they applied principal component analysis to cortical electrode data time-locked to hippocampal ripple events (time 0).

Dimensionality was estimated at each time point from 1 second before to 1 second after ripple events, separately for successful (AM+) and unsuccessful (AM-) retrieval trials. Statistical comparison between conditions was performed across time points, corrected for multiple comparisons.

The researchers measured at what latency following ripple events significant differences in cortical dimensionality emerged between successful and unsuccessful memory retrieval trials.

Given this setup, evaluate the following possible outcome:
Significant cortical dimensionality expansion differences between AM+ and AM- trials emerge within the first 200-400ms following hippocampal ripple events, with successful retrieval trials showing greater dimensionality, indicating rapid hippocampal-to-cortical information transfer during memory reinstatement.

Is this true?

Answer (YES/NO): NO